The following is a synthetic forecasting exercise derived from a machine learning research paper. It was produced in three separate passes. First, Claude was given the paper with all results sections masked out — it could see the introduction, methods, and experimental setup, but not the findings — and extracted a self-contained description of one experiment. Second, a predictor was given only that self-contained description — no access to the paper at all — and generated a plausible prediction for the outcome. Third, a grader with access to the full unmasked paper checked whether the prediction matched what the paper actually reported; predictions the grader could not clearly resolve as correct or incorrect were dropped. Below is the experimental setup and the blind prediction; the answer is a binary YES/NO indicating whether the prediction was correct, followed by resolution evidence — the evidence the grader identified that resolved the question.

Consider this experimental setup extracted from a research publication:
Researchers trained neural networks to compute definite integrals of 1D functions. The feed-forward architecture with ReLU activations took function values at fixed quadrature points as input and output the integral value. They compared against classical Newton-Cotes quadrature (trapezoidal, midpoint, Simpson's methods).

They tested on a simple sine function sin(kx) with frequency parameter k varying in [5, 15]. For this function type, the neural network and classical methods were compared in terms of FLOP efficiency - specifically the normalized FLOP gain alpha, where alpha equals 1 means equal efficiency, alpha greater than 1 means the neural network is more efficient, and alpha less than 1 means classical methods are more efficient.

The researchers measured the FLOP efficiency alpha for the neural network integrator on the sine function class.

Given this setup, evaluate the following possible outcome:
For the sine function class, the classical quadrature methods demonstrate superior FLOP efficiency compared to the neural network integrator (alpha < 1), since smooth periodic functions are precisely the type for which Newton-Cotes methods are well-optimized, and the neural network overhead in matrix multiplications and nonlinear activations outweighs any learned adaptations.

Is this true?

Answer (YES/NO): YES